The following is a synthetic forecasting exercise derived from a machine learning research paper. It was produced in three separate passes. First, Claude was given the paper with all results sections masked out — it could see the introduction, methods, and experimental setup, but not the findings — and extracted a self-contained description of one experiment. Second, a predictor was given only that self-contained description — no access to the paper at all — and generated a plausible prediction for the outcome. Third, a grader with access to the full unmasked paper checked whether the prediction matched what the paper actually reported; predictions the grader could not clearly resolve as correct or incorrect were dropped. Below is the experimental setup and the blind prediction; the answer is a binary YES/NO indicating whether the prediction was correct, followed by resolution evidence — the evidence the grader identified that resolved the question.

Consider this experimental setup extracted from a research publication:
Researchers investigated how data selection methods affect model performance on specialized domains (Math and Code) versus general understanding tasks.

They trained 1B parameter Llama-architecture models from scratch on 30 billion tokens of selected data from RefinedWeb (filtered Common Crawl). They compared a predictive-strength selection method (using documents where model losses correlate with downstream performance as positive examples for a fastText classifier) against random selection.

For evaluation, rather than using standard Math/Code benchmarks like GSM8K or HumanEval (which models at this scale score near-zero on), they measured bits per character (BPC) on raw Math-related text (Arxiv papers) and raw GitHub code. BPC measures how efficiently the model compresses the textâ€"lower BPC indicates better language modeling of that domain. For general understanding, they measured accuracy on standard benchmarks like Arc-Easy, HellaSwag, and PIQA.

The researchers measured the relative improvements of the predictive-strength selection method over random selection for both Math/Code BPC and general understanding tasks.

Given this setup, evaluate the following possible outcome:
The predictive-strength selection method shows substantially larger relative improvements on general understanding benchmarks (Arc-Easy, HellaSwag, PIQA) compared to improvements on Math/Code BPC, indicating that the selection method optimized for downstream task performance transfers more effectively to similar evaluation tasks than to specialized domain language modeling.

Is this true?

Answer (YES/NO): NO